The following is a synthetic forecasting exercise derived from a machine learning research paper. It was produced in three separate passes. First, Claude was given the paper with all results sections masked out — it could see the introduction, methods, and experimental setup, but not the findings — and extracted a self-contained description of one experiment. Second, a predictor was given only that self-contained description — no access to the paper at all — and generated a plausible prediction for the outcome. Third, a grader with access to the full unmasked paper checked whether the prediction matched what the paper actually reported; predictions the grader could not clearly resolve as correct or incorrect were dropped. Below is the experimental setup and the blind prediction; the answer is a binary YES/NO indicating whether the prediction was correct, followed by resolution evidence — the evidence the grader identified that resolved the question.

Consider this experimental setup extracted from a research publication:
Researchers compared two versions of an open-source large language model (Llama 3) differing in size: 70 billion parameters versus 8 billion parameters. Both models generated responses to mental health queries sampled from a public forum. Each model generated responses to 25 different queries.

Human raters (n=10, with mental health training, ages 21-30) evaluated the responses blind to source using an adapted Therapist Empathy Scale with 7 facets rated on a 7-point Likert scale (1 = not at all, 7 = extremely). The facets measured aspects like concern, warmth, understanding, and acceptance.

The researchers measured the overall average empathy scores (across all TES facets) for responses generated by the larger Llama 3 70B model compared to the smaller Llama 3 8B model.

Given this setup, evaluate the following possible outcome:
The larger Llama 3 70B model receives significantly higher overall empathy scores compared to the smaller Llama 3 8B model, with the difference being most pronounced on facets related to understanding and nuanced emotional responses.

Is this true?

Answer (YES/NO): NO